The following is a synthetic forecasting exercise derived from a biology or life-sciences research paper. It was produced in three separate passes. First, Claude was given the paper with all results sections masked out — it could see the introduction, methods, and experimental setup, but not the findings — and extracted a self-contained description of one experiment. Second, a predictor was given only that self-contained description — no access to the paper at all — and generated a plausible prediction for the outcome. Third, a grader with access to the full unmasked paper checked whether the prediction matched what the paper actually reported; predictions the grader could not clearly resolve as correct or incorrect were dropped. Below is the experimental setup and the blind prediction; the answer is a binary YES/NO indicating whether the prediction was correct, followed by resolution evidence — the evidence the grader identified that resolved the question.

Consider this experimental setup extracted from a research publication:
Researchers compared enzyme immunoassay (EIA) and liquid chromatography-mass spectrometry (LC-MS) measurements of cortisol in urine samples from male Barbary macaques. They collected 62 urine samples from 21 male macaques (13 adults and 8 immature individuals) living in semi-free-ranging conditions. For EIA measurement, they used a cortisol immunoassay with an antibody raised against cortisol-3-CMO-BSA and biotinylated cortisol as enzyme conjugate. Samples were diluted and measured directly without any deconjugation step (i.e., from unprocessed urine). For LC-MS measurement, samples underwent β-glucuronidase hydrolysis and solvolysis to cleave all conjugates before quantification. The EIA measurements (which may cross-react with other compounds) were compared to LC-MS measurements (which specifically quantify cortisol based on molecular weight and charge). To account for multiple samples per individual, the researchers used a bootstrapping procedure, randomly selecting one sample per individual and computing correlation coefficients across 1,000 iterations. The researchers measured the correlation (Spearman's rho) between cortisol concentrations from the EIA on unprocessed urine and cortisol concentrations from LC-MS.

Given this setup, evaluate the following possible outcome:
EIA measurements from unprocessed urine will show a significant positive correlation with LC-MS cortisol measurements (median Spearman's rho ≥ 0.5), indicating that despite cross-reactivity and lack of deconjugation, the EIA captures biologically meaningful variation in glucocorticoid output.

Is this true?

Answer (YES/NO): YES